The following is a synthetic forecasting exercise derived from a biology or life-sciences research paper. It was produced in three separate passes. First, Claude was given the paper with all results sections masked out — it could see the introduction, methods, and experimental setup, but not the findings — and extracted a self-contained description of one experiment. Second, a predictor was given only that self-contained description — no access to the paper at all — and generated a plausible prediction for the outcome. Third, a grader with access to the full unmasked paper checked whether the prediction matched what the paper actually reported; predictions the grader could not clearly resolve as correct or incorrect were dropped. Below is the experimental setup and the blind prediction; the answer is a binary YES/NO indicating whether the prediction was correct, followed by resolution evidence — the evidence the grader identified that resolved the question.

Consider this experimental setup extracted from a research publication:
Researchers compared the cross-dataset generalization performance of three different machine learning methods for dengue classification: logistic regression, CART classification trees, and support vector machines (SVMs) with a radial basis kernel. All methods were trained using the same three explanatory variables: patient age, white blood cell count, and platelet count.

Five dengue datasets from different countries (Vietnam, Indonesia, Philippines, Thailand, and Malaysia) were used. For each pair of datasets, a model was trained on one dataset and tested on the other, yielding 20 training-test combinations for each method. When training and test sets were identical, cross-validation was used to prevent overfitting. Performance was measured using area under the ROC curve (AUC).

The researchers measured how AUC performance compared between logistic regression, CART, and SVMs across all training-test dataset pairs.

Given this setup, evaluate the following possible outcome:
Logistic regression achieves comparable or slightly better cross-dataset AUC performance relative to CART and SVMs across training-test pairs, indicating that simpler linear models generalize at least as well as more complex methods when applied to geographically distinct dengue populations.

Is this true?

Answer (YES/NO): NO